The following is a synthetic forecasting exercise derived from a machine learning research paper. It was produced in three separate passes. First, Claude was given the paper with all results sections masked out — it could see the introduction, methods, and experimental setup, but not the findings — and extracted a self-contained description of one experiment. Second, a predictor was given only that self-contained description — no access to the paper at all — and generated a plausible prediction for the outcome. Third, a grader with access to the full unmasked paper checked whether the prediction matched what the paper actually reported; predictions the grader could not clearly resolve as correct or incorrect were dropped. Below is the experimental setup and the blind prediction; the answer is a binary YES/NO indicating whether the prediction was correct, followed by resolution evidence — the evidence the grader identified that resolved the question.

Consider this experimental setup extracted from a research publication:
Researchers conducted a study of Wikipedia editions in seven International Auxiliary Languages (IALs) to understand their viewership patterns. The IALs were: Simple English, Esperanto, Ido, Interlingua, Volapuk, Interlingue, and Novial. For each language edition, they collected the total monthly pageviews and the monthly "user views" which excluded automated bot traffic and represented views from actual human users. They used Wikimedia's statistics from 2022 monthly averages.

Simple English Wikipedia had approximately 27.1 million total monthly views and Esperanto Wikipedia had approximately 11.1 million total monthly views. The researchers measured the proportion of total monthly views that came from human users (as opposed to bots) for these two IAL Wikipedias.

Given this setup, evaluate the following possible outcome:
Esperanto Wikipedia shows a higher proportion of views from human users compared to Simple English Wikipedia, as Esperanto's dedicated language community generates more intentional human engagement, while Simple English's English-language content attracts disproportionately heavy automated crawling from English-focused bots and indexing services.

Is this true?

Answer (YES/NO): NO